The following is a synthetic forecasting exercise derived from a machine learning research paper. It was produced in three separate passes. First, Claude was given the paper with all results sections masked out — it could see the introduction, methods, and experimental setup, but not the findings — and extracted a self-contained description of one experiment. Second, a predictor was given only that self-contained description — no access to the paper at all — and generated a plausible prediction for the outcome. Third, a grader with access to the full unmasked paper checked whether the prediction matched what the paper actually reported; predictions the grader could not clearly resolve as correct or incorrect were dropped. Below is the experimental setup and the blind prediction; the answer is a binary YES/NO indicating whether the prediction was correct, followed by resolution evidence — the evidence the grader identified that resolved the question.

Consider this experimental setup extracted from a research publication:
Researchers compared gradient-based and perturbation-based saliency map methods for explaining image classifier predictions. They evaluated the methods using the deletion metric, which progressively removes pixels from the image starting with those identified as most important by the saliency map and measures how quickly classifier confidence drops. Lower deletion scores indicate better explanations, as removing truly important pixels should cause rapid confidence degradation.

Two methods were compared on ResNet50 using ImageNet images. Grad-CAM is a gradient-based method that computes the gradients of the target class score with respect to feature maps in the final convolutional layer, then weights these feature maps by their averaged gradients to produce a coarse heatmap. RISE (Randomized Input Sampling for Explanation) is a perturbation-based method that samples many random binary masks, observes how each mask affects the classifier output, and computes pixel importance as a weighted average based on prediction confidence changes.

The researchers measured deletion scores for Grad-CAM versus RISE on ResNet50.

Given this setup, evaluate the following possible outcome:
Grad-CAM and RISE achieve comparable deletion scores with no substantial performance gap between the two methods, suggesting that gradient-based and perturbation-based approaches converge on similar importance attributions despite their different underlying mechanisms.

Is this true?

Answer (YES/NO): NO